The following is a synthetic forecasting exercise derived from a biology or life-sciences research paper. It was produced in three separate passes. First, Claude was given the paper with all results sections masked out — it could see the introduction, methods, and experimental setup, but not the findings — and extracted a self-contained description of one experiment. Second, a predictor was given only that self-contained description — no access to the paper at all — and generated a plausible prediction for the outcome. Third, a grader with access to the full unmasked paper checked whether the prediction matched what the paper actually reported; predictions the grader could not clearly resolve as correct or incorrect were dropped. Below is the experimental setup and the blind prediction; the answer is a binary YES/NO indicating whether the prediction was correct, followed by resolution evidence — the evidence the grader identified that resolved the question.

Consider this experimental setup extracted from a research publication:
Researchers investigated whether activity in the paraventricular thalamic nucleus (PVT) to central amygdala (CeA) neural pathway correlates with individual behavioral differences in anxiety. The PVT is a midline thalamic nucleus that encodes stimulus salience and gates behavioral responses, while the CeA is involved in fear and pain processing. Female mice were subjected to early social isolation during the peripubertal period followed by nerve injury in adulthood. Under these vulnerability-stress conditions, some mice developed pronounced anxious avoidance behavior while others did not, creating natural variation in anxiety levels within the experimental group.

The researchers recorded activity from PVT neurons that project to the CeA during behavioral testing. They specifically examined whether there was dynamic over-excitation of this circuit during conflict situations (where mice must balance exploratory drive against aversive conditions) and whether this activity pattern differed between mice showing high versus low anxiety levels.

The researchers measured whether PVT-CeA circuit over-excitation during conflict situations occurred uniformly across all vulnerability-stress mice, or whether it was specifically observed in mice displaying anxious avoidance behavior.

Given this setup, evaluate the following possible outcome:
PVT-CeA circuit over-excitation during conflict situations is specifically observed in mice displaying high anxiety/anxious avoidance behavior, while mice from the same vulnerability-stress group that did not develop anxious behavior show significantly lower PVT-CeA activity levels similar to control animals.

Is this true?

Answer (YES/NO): YES